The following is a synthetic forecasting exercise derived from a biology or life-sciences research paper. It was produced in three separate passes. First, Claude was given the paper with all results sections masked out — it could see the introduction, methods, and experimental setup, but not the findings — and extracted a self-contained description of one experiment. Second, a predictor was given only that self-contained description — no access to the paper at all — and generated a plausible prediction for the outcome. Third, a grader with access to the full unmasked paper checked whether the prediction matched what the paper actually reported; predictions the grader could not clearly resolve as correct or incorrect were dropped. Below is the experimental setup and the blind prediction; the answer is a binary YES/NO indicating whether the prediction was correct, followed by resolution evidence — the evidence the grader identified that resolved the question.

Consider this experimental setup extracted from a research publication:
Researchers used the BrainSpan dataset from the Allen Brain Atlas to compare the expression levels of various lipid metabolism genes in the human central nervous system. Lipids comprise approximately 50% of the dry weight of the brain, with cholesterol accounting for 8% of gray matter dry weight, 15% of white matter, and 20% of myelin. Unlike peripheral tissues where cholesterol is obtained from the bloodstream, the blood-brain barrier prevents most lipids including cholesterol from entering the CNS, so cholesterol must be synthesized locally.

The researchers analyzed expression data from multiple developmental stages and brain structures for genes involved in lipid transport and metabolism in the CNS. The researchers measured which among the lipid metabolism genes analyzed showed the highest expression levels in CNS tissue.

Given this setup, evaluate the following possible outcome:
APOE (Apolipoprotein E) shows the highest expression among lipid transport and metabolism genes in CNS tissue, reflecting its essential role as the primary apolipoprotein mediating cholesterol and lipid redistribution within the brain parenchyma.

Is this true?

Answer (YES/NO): YES